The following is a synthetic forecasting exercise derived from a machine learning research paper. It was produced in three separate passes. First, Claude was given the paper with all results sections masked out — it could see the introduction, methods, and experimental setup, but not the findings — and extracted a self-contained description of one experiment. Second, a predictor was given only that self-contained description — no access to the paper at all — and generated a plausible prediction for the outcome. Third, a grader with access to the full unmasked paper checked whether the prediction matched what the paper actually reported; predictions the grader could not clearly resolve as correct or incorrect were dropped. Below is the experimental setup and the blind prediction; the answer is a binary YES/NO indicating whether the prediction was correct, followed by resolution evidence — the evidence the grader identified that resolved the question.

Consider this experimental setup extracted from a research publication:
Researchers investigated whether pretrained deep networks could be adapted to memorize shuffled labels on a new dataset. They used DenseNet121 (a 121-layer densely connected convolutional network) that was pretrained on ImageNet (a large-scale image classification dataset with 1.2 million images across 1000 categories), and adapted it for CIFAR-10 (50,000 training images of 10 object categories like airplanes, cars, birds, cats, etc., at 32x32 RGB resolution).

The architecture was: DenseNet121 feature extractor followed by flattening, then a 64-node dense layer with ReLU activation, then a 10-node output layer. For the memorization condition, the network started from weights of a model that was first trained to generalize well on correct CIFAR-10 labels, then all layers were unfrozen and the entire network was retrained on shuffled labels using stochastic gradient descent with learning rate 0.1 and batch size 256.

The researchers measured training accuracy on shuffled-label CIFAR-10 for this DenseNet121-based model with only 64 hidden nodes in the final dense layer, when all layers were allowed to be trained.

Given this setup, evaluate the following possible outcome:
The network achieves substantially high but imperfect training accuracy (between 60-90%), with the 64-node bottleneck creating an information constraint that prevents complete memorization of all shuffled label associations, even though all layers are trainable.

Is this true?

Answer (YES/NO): NO